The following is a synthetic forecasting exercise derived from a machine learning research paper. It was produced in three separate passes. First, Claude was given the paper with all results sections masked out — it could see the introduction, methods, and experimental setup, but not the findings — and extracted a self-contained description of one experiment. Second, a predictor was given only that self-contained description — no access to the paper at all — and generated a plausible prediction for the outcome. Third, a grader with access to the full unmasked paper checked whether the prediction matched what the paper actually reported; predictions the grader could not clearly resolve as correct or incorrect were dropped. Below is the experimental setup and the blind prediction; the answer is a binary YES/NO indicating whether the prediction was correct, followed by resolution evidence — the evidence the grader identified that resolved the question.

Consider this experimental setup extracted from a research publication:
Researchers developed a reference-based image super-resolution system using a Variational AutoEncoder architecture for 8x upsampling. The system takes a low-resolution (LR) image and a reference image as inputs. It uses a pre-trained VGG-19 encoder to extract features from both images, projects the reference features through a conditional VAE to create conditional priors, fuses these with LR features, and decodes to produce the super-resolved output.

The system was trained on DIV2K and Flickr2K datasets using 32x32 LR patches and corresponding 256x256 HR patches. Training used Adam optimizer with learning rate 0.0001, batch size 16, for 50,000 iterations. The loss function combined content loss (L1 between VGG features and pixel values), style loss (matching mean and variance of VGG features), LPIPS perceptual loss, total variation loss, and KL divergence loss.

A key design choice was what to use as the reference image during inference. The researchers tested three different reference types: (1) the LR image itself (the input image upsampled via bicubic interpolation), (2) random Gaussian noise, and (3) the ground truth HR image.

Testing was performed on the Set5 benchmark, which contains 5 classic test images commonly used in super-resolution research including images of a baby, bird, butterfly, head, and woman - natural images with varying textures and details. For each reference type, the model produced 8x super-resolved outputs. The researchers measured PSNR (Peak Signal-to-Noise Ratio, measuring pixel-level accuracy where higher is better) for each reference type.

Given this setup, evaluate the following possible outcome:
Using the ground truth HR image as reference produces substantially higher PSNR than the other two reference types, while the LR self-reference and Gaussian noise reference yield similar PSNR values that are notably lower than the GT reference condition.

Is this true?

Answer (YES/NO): NO